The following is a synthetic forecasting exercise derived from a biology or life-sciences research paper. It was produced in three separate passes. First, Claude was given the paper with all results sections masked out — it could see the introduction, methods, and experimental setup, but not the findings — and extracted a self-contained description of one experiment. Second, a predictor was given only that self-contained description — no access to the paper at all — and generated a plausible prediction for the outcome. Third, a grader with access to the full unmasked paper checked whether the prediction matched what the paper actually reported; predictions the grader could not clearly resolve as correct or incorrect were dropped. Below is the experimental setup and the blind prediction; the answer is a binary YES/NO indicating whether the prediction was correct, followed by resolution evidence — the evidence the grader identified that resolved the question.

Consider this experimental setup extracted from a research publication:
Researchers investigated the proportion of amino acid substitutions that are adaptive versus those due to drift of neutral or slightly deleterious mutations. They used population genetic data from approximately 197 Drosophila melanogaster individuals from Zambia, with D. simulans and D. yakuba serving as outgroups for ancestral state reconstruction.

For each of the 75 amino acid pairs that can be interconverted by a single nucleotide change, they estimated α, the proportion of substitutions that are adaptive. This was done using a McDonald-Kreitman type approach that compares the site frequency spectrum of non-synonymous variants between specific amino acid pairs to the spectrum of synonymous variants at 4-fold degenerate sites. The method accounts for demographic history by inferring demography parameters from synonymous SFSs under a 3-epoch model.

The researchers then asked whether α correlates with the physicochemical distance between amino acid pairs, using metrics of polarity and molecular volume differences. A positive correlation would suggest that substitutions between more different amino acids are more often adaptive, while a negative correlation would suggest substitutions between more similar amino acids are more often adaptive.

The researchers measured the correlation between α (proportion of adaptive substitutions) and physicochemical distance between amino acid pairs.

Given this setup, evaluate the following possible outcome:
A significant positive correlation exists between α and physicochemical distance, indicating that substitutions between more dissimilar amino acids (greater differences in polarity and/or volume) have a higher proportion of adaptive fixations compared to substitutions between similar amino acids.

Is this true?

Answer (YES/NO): NO